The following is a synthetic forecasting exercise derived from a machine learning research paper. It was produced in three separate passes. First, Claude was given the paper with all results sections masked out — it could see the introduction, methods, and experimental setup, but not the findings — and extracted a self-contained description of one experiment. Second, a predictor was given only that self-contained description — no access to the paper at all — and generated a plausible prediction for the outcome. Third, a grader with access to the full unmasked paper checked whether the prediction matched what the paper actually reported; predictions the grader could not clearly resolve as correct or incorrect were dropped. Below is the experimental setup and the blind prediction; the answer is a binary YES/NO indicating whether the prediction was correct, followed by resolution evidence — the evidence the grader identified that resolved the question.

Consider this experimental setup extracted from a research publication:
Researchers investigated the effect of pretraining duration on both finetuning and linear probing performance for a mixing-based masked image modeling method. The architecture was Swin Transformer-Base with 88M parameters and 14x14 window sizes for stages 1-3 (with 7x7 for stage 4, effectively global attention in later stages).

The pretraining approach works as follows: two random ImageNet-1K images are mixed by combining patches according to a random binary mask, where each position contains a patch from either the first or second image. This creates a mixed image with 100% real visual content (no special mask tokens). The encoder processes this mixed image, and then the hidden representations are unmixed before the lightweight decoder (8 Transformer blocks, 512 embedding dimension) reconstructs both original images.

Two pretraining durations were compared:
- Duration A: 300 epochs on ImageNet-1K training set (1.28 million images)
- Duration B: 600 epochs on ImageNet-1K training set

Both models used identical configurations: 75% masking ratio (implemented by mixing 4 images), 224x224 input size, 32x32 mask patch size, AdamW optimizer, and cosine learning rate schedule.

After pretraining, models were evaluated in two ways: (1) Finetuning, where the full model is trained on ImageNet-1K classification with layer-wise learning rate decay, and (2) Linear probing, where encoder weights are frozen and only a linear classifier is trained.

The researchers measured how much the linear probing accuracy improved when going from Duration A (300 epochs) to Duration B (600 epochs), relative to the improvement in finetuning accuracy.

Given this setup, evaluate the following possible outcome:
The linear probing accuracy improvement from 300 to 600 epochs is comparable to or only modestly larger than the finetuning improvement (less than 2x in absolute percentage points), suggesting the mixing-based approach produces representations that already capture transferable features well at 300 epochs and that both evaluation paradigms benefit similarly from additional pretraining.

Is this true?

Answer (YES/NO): NO